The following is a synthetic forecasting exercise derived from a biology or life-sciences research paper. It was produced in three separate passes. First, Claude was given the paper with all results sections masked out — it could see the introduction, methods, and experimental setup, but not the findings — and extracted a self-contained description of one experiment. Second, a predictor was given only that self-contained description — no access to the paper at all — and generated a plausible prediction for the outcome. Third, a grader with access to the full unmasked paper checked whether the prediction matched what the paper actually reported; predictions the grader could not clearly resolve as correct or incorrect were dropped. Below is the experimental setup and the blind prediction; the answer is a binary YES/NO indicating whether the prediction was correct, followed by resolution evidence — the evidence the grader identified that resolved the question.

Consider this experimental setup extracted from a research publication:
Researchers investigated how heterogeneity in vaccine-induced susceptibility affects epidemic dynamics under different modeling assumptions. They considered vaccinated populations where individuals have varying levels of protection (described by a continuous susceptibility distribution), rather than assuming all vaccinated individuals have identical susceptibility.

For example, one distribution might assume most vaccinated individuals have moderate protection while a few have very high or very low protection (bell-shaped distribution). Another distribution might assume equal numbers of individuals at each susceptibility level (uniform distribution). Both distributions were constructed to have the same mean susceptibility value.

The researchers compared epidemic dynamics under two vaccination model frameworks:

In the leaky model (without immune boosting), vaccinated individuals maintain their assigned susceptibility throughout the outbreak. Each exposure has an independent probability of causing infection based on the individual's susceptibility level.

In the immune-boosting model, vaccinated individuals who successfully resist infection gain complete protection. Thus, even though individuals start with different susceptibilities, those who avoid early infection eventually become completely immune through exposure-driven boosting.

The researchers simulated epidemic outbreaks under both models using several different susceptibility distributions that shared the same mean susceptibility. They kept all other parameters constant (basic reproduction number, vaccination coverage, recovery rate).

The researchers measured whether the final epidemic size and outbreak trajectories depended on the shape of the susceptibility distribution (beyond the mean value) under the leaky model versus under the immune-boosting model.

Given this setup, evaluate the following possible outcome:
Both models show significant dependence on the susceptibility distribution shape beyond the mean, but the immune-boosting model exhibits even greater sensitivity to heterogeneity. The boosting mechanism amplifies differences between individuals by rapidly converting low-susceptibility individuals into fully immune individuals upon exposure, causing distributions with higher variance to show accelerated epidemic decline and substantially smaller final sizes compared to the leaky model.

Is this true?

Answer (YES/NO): NO